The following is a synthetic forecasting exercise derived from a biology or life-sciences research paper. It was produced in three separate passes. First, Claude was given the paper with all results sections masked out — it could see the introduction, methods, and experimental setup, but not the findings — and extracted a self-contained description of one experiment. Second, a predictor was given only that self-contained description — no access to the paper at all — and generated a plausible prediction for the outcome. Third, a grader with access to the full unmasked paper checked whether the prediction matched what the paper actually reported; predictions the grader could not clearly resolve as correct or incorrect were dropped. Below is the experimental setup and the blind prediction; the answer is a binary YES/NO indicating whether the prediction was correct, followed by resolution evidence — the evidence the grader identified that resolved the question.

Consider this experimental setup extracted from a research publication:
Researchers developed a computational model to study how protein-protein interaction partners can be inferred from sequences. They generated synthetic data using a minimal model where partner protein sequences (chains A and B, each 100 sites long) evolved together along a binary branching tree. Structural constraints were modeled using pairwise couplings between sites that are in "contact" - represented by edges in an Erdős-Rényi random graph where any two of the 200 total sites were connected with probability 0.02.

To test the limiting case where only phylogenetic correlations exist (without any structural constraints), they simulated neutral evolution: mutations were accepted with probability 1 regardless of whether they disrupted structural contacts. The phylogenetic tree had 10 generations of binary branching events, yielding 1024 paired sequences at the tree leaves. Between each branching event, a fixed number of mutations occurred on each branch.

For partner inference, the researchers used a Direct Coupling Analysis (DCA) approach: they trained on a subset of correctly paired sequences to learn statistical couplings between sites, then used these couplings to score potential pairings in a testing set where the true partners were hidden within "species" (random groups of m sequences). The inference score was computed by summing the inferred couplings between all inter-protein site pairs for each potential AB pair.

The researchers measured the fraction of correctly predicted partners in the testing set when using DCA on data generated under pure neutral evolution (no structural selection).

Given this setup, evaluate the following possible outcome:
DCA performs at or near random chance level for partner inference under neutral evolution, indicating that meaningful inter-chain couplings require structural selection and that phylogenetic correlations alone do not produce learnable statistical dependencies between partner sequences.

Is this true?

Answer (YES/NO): NO